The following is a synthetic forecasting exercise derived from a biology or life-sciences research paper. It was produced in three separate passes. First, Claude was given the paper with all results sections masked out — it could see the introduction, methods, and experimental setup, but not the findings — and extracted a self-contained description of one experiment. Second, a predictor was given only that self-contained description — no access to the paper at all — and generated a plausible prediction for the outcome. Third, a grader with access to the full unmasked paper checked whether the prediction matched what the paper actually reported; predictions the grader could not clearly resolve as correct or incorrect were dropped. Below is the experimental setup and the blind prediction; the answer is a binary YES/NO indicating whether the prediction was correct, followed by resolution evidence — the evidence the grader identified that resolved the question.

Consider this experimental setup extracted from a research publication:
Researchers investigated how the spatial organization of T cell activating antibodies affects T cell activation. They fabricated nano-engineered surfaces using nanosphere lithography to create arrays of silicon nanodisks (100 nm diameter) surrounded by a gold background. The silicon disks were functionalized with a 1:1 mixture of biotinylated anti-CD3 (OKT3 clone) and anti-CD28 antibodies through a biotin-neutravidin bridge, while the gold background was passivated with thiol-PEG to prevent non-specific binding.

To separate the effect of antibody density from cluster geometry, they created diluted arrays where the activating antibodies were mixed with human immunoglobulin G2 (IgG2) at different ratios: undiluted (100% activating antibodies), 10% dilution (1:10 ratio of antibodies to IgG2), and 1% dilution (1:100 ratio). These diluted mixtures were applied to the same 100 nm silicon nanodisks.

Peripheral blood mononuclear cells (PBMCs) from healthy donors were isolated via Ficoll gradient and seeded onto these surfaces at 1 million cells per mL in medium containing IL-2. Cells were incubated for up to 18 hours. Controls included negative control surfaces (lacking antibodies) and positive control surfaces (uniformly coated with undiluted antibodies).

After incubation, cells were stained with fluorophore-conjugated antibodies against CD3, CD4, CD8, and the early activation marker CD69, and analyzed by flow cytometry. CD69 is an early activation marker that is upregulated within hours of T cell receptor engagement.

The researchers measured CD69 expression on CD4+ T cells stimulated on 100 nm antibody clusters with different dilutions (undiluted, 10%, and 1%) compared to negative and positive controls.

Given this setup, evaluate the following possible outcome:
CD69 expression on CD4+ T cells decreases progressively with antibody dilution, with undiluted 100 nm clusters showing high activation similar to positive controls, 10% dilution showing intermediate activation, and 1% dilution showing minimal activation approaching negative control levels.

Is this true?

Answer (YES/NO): NO